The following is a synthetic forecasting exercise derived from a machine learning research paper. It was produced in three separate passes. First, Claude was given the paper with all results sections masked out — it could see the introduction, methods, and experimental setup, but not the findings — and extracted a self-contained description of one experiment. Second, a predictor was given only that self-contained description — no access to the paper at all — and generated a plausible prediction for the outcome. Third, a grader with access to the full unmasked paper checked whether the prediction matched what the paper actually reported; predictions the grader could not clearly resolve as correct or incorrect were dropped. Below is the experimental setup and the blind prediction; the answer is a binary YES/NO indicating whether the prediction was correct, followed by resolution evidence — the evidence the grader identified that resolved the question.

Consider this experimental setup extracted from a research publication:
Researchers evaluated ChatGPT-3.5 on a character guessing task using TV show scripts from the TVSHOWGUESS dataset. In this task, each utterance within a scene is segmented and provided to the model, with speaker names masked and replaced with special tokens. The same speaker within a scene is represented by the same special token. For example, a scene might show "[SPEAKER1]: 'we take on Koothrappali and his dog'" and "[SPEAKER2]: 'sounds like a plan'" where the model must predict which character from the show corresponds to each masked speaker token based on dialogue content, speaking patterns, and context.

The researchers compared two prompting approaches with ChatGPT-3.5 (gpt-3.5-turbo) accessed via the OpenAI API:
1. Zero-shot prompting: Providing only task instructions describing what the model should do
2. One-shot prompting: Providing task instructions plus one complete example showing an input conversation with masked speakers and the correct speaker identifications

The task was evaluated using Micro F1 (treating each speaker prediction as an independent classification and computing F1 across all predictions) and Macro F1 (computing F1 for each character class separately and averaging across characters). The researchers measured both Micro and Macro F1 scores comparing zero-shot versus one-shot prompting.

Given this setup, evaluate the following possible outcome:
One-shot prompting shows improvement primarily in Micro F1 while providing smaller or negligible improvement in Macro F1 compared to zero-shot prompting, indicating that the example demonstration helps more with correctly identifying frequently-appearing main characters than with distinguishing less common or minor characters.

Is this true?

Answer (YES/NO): NO